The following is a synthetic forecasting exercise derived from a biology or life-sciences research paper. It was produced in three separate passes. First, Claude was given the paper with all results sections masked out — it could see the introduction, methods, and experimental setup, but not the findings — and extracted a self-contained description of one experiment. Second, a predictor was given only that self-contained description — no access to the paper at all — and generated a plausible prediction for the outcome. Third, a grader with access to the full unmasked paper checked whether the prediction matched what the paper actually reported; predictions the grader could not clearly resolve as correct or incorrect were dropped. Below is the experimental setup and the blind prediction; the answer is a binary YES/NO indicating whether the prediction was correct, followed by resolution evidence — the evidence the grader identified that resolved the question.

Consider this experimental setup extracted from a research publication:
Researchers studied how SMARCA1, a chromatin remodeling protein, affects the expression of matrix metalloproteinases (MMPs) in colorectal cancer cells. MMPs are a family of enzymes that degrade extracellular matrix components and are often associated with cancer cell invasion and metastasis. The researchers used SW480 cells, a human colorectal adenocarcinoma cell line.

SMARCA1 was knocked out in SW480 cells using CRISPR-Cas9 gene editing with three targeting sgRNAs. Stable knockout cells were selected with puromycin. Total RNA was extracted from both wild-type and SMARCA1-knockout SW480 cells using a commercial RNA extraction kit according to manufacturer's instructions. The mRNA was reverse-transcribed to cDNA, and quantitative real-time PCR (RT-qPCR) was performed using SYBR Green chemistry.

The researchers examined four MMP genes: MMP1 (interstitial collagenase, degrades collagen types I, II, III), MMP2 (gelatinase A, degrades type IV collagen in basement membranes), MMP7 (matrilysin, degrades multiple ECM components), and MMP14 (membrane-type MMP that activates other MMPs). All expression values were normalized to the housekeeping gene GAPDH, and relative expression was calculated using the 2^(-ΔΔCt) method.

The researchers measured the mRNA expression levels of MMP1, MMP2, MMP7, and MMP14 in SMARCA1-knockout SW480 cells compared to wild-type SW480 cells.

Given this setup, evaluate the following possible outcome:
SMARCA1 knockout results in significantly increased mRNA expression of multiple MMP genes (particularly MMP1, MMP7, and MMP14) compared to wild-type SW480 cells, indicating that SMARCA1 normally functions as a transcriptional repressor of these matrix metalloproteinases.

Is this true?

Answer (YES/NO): NO